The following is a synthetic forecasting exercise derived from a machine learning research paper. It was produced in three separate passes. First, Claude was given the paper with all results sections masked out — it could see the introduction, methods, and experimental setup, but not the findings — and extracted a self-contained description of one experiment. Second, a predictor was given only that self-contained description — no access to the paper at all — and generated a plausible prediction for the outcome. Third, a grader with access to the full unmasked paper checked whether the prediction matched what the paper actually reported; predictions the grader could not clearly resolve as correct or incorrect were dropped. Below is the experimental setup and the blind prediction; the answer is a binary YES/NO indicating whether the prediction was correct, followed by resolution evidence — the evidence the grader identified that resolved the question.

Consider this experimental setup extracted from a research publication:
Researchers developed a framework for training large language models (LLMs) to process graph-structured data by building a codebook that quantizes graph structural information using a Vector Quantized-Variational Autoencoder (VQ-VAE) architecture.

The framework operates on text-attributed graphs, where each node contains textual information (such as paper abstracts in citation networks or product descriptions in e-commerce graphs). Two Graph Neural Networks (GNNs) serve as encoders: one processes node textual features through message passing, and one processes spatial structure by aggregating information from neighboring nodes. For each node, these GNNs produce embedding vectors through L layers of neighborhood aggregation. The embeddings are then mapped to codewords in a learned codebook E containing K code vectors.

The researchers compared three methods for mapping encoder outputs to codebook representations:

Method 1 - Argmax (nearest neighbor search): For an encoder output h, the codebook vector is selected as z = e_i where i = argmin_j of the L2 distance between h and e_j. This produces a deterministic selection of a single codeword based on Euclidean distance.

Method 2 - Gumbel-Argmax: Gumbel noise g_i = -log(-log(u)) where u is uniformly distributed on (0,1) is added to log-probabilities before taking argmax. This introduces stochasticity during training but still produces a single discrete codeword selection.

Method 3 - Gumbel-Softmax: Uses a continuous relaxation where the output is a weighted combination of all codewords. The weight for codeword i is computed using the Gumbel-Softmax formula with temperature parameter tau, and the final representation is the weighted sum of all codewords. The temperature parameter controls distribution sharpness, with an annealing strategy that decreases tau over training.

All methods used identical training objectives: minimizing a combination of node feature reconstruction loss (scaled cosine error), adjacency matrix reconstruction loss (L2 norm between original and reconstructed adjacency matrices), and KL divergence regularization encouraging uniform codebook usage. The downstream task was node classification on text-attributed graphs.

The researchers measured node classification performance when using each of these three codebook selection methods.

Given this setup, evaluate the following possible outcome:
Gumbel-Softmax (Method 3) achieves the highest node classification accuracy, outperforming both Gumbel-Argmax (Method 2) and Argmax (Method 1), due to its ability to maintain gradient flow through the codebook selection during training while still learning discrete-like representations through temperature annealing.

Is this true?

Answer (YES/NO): YES